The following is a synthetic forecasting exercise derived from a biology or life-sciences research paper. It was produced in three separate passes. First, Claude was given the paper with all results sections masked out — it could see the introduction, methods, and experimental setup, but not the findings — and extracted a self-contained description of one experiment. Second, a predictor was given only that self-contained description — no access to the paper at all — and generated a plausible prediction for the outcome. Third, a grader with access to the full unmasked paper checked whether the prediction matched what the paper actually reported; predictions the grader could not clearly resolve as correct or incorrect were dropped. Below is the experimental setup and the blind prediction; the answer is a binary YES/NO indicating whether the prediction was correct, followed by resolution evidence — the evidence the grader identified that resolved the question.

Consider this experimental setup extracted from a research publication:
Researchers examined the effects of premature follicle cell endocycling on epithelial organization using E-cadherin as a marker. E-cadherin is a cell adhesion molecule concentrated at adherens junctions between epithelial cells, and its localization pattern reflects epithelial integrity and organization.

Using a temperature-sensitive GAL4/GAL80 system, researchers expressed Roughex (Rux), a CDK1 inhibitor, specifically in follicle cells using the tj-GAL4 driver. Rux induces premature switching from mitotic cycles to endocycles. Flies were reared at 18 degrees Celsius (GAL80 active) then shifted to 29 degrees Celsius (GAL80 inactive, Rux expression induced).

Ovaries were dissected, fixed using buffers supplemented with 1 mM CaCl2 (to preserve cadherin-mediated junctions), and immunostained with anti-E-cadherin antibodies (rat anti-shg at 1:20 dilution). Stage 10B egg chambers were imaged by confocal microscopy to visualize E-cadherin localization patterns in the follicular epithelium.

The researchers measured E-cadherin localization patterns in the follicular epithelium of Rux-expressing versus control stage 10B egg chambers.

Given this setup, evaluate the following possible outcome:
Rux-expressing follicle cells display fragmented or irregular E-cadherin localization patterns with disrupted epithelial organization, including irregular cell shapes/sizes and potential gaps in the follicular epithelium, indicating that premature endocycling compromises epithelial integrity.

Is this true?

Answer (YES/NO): NO